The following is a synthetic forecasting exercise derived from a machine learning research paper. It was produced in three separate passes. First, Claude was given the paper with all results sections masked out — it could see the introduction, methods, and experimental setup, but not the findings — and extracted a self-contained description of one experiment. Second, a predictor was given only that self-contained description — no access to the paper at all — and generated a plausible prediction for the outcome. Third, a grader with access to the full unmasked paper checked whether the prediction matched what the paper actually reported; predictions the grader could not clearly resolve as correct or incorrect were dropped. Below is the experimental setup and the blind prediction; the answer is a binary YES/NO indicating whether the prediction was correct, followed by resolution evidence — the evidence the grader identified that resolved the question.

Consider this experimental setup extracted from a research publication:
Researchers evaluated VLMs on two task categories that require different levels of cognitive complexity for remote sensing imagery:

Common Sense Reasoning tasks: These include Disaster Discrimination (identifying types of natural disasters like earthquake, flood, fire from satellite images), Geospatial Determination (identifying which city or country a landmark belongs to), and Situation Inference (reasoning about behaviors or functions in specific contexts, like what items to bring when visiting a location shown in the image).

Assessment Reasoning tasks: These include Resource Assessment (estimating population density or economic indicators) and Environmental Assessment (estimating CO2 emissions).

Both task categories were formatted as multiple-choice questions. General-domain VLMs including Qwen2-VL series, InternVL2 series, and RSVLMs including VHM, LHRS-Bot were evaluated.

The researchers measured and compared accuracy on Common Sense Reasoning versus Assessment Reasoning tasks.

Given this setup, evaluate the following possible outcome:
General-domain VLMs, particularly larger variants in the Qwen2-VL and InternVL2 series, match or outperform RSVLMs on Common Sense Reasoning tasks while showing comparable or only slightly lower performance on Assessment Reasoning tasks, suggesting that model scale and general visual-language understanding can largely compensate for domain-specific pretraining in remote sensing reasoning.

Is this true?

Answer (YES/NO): NO